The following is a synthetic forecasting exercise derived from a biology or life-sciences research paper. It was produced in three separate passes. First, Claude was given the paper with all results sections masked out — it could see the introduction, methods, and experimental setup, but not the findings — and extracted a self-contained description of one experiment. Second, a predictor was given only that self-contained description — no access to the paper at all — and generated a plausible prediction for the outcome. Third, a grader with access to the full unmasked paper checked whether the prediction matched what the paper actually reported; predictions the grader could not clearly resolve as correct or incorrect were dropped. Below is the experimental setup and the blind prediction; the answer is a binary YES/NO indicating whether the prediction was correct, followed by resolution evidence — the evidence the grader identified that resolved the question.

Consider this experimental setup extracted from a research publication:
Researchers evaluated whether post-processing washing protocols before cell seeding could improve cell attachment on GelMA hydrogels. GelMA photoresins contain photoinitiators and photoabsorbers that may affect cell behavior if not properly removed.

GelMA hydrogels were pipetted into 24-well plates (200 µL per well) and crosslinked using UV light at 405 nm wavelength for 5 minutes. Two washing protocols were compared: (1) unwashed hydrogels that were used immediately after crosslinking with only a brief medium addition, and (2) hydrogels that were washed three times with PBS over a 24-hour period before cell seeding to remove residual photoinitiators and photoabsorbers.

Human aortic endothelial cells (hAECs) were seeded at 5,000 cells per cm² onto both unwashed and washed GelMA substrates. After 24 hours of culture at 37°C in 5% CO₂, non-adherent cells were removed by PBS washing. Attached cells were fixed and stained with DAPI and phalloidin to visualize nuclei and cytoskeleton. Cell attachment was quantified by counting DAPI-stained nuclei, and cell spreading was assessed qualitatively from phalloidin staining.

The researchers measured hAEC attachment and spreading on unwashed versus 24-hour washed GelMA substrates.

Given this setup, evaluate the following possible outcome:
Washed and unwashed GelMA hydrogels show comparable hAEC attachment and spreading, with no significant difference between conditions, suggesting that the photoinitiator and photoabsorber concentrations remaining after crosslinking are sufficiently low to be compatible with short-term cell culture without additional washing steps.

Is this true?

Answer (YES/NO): NO